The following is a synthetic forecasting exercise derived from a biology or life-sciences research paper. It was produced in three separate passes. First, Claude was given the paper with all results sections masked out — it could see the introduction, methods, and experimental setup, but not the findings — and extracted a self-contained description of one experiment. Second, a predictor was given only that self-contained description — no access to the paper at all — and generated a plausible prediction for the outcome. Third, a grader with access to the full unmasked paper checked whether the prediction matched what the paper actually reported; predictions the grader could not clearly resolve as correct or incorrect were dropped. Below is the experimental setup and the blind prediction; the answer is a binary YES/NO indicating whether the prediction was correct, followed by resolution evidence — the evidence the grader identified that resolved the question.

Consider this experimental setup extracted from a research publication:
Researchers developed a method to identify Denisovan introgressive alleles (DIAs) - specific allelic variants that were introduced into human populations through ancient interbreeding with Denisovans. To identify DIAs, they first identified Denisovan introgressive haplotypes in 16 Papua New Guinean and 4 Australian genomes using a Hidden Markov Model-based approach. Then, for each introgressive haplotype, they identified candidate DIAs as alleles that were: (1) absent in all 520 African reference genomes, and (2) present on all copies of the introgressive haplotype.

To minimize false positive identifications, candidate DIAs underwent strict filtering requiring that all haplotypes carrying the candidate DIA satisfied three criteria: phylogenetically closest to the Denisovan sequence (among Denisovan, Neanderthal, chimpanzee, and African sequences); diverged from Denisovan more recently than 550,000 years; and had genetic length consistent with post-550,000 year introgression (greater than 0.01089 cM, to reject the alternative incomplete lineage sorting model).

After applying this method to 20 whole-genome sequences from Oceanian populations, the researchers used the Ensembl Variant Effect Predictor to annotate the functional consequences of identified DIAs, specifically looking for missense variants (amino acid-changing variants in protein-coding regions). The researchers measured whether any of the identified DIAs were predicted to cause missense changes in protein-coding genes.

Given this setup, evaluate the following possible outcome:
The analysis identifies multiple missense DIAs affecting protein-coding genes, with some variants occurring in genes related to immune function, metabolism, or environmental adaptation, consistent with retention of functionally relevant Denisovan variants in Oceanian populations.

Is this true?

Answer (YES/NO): YES